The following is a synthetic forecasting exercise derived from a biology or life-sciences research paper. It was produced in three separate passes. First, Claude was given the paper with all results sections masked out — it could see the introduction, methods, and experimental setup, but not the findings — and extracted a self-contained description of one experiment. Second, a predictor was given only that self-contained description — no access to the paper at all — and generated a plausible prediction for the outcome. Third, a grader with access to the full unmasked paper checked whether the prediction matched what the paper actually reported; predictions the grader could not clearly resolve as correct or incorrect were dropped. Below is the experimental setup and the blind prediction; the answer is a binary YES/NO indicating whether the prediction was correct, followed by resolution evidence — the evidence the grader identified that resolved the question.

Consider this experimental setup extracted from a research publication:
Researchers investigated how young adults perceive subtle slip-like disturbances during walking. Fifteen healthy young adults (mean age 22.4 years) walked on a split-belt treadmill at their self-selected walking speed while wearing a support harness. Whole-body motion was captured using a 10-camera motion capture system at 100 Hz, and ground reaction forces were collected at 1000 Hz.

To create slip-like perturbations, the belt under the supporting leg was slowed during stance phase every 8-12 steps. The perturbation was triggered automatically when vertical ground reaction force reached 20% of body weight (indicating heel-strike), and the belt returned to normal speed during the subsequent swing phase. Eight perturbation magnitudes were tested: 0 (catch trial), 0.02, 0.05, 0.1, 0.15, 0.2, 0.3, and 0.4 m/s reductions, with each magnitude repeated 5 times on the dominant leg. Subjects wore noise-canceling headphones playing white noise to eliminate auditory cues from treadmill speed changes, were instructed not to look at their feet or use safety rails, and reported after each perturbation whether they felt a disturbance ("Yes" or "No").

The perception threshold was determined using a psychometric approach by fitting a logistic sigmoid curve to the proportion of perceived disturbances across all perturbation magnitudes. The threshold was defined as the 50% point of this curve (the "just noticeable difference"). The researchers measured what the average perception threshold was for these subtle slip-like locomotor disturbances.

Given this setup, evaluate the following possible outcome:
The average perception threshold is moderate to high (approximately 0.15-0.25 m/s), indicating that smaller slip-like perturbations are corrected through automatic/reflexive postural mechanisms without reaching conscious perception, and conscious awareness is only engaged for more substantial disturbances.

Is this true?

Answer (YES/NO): NO